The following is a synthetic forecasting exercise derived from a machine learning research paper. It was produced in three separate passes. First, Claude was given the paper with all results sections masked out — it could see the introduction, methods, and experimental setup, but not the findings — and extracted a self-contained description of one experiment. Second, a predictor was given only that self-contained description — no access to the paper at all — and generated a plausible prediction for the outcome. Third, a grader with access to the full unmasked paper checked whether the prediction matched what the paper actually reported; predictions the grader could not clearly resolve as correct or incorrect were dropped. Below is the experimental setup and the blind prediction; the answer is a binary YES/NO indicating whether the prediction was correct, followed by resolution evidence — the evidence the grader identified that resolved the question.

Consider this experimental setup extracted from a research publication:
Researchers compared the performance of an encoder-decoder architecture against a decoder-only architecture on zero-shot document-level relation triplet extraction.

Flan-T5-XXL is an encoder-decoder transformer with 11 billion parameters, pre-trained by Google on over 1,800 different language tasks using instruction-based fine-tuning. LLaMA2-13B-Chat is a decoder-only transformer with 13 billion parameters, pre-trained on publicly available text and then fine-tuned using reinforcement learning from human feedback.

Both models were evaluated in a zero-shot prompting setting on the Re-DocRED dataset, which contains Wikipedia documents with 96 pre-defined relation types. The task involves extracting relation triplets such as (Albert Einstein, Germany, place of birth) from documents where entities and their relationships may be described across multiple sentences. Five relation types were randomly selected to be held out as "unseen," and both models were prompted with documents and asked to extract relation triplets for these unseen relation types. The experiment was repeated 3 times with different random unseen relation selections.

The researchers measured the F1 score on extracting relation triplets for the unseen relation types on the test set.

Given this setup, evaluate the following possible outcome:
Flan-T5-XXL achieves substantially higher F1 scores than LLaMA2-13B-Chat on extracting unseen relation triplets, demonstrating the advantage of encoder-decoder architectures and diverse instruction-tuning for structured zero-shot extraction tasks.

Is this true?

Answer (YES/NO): NO